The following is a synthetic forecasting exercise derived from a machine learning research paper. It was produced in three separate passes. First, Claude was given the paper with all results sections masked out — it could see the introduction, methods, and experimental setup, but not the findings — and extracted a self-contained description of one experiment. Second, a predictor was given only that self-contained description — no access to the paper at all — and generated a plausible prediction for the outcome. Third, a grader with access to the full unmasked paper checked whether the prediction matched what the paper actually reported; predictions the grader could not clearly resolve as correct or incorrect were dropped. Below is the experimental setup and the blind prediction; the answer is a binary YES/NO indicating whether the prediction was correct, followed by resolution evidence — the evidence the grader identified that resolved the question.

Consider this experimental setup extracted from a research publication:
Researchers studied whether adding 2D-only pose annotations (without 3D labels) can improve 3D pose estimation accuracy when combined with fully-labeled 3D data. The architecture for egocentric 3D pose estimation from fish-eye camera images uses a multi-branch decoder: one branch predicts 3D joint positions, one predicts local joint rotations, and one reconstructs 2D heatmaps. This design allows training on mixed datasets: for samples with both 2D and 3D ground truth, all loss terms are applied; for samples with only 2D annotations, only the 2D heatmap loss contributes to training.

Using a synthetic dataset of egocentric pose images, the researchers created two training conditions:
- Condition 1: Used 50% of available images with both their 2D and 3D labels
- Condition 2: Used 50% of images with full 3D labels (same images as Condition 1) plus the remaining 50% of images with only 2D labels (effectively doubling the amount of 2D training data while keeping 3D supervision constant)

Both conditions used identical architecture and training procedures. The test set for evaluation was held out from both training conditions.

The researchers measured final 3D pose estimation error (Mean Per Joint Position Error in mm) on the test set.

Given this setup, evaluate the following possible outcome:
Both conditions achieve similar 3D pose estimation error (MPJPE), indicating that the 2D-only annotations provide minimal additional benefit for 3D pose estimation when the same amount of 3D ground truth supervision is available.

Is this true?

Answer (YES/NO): NO